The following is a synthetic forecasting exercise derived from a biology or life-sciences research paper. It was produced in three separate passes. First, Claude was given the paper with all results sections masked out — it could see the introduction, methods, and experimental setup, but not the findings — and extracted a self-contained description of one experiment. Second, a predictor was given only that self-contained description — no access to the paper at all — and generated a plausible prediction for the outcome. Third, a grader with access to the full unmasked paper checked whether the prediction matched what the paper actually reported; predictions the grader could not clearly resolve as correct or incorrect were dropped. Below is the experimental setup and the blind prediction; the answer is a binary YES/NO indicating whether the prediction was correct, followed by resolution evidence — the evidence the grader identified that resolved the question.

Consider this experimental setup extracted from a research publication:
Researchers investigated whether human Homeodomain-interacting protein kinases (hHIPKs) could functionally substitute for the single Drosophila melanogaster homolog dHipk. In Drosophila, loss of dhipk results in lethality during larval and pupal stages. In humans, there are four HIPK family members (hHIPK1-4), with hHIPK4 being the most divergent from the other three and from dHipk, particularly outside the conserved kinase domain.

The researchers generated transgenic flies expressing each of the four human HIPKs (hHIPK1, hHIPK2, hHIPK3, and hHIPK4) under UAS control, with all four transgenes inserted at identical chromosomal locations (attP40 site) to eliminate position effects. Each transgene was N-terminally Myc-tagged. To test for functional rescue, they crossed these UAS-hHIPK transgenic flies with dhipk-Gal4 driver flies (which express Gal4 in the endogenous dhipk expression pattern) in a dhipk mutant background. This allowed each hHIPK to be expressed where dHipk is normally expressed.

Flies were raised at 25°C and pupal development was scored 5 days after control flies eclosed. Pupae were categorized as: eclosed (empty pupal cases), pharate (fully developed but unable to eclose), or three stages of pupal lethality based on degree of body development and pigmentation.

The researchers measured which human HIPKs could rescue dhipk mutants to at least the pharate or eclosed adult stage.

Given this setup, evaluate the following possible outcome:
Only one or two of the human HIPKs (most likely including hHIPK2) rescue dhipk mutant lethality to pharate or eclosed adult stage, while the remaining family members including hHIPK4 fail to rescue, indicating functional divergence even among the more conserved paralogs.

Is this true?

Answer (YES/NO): YES